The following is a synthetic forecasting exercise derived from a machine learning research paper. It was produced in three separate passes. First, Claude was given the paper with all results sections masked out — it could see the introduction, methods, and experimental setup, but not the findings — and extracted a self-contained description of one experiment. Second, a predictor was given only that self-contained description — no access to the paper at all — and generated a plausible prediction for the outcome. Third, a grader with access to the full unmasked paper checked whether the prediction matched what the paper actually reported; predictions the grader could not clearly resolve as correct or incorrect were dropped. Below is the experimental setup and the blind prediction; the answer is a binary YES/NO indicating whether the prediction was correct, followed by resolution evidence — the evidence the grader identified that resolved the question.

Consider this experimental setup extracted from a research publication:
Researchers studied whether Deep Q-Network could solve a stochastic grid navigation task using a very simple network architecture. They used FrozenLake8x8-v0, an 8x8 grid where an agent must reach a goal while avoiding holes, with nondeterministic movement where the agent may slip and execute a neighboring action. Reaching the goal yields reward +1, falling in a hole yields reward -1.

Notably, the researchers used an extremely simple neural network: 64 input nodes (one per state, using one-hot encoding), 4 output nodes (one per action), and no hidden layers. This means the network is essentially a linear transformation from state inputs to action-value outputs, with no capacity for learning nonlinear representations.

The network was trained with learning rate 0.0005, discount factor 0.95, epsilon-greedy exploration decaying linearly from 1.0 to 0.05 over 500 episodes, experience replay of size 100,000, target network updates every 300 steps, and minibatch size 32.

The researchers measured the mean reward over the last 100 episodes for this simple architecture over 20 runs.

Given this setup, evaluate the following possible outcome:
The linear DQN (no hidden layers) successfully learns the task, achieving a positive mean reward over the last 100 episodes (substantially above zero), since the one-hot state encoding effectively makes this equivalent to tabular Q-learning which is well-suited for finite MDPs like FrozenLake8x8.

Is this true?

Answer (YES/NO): YES